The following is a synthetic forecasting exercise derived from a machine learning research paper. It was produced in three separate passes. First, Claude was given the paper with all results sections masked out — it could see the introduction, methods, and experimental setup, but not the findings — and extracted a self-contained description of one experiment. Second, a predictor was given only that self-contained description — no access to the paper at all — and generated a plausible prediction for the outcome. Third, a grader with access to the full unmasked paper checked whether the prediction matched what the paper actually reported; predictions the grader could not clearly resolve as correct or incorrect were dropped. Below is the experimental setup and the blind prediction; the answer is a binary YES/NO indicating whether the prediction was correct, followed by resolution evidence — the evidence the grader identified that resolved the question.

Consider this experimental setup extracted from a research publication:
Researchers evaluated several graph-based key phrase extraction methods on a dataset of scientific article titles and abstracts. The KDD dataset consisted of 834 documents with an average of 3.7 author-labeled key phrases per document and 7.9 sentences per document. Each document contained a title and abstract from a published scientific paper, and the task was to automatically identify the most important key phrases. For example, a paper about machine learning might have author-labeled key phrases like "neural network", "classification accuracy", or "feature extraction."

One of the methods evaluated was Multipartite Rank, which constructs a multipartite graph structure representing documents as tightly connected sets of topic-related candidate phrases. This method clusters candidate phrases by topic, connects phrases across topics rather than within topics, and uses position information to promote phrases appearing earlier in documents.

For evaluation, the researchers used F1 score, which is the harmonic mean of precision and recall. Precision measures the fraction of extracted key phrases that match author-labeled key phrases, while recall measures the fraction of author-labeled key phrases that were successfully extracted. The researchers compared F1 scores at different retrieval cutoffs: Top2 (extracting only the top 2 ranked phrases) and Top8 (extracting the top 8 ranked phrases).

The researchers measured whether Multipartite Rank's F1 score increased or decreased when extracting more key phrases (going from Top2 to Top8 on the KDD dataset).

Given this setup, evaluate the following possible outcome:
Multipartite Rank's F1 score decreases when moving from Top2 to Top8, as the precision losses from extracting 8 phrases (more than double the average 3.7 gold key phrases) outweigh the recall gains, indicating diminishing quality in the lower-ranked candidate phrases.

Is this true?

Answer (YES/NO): YES